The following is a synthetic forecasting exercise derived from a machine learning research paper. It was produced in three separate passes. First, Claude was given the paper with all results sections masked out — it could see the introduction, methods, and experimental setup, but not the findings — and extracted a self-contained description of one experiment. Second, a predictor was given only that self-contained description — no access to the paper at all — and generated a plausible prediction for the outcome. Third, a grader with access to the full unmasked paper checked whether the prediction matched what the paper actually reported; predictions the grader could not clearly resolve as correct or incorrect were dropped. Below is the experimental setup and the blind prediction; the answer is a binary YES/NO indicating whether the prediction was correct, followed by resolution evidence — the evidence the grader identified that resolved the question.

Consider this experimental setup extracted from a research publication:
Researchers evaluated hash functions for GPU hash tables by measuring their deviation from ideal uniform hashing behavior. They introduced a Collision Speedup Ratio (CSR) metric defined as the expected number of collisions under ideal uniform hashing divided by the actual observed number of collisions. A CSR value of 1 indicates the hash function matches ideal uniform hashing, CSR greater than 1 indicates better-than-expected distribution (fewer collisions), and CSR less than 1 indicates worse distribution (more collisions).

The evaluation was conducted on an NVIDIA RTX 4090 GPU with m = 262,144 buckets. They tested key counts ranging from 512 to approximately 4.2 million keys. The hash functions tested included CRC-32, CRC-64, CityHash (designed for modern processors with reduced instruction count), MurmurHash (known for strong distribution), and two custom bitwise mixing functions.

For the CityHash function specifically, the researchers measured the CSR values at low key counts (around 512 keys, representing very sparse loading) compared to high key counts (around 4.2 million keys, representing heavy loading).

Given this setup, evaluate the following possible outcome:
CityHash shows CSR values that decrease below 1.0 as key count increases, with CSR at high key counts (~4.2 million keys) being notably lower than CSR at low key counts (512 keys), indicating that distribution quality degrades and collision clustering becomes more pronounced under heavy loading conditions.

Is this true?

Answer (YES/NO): NO